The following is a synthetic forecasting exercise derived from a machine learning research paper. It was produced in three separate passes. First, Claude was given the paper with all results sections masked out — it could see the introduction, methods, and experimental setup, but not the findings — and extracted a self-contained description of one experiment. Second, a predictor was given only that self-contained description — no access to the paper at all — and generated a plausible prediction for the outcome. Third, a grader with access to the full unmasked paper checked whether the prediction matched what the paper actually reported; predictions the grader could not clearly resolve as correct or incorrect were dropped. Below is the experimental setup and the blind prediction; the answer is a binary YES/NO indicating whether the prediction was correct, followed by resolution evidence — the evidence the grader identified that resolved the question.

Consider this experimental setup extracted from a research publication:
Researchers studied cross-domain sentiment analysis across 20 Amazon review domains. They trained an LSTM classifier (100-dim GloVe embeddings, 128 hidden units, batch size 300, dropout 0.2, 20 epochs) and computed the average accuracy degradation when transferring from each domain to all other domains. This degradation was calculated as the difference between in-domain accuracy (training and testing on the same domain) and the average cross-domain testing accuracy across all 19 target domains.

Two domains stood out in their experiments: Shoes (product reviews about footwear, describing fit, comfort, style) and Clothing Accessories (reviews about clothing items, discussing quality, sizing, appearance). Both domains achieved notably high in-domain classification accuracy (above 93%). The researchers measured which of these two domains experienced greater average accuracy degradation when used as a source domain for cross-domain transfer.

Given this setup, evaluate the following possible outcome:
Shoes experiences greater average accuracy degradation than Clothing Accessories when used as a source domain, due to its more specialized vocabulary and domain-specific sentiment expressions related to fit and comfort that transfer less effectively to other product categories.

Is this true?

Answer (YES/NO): YES